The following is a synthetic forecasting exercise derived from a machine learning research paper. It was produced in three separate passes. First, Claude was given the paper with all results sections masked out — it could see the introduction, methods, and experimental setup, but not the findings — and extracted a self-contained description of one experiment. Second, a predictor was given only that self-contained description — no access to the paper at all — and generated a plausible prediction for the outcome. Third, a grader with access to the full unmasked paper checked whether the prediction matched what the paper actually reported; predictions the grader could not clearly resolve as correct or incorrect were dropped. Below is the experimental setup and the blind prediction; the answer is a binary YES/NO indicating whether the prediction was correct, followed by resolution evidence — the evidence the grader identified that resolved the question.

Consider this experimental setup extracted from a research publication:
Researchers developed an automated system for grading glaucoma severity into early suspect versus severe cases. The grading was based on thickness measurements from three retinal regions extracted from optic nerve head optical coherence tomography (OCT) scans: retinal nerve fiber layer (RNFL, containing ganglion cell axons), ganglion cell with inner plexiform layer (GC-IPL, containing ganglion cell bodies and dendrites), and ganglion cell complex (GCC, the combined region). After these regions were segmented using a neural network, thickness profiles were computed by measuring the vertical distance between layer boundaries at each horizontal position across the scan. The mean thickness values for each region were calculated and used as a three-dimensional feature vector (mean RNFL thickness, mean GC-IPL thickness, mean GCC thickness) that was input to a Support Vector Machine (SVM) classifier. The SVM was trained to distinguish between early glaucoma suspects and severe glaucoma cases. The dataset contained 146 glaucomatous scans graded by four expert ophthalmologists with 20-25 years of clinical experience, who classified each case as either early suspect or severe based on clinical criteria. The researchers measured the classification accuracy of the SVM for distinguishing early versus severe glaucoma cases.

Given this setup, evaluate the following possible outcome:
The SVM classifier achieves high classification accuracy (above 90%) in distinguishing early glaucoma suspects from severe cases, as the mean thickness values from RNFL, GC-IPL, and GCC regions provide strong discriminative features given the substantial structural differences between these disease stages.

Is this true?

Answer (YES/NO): YES